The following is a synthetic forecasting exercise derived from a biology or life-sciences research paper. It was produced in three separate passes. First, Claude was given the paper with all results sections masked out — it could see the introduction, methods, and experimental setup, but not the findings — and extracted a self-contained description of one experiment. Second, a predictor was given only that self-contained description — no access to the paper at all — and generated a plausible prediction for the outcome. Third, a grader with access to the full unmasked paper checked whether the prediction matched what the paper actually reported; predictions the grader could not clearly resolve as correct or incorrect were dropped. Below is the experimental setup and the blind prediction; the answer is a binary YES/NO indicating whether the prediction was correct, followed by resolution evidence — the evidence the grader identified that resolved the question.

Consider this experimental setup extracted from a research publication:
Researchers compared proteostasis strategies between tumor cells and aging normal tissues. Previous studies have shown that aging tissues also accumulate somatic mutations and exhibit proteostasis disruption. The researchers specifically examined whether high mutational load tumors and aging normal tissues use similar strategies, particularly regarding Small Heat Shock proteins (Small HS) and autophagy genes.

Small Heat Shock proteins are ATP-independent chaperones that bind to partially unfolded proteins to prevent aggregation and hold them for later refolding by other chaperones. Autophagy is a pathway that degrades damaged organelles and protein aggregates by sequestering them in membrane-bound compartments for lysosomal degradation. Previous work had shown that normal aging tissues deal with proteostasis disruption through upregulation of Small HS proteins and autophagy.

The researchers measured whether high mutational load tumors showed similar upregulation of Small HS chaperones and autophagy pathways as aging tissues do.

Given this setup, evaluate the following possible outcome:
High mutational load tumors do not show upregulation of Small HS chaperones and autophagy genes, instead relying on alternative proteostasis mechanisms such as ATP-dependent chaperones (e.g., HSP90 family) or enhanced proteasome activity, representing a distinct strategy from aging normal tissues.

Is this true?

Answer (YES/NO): YES